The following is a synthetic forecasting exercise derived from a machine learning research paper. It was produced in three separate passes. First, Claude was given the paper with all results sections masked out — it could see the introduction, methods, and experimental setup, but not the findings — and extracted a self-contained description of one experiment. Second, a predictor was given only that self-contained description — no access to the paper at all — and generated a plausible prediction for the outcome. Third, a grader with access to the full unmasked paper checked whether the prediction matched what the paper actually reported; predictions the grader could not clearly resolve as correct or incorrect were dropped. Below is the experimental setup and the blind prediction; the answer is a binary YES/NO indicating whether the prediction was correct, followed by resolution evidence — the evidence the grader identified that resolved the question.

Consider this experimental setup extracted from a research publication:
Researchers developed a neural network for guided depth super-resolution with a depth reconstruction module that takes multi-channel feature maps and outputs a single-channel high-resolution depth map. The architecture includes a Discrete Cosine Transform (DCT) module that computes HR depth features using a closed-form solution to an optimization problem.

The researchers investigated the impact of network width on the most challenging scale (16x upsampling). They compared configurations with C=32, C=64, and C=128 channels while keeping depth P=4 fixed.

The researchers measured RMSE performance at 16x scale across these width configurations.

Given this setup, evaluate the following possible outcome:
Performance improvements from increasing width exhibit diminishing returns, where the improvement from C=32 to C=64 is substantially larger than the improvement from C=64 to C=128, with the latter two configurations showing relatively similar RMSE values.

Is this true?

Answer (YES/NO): YES